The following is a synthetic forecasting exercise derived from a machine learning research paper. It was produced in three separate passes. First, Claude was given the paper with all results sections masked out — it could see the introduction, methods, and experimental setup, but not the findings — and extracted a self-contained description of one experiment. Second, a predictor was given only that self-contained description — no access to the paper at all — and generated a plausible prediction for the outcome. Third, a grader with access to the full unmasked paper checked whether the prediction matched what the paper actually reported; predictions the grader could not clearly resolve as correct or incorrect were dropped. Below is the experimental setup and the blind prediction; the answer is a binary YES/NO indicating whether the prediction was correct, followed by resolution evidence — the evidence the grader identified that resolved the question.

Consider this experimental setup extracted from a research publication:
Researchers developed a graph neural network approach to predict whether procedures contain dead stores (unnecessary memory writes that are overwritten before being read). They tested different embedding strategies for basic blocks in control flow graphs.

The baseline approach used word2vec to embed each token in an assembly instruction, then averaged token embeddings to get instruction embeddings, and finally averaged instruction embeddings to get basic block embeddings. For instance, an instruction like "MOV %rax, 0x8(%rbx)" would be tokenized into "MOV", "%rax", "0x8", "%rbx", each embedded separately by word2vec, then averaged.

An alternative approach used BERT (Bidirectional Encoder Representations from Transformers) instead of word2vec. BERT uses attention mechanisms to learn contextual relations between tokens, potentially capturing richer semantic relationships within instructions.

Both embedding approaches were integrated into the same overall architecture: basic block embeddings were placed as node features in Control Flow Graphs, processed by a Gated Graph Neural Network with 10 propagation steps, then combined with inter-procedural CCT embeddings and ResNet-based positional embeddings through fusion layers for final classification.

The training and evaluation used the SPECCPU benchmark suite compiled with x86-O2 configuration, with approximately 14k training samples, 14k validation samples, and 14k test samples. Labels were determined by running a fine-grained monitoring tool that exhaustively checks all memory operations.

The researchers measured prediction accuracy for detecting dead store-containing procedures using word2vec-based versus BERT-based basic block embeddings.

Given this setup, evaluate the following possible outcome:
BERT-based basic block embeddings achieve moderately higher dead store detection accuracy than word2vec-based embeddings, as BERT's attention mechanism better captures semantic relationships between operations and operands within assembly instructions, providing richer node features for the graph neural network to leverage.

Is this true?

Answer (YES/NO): NO